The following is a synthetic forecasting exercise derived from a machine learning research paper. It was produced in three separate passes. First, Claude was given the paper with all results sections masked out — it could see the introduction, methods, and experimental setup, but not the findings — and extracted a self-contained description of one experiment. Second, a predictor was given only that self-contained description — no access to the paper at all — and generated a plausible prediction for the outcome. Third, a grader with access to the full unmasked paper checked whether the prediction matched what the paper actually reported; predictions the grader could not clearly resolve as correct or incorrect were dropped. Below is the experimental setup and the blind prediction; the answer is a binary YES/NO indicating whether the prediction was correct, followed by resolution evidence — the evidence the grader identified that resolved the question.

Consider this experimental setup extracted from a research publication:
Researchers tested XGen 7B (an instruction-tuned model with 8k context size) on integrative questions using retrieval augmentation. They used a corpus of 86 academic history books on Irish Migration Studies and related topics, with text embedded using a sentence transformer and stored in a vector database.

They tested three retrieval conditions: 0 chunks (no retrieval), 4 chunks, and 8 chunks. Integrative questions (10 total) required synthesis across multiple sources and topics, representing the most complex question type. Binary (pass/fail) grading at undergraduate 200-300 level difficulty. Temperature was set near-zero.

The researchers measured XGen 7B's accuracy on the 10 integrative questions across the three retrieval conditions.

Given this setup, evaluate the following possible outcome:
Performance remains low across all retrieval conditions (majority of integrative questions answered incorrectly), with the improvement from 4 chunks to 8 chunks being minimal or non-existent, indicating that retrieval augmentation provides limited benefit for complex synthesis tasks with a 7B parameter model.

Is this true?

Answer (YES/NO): NO